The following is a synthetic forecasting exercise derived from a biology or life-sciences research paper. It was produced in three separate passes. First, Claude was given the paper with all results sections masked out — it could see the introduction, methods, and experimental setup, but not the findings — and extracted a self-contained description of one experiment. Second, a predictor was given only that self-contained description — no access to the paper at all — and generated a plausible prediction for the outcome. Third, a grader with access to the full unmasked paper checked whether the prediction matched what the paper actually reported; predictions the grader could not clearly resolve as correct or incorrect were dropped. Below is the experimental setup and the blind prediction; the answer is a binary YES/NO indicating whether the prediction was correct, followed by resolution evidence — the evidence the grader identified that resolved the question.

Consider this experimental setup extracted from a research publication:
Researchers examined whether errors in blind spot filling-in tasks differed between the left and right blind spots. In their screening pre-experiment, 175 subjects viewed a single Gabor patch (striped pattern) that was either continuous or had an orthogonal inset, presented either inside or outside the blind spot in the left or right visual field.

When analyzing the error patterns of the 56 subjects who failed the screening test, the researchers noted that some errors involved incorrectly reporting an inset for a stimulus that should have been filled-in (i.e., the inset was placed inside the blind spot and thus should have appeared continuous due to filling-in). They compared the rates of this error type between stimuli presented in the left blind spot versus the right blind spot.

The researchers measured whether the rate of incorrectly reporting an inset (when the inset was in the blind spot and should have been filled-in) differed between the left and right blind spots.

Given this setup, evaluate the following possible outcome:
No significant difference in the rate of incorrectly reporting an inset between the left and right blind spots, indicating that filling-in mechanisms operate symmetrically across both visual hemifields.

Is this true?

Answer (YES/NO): NO